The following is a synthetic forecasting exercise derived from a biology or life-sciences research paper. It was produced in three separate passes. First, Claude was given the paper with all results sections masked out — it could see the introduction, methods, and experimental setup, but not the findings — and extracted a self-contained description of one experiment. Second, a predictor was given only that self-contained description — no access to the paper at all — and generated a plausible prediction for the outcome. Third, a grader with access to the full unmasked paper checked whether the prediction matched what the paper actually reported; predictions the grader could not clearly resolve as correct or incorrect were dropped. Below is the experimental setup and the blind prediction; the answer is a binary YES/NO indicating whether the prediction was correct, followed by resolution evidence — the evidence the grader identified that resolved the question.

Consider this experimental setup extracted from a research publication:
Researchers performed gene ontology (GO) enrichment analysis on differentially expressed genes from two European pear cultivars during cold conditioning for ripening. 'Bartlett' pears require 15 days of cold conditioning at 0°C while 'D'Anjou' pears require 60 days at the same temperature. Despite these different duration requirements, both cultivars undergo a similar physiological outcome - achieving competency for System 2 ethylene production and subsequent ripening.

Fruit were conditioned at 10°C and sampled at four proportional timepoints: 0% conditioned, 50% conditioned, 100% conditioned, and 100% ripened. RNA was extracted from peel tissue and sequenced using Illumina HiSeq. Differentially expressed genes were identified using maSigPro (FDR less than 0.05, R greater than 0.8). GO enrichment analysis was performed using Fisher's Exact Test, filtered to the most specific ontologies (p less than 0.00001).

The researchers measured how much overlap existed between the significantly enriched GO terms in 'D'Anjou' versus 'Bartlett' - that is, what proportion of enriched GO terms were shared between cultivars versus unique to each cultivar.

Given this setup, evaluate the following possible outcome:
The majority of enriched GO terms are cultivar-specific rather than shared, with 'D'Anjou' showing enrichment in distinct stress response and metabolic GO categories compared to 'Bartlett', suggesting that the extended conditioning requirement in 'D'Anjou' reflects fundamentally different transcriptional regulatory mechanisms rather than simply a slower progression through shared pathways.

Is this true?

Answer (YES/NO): NO